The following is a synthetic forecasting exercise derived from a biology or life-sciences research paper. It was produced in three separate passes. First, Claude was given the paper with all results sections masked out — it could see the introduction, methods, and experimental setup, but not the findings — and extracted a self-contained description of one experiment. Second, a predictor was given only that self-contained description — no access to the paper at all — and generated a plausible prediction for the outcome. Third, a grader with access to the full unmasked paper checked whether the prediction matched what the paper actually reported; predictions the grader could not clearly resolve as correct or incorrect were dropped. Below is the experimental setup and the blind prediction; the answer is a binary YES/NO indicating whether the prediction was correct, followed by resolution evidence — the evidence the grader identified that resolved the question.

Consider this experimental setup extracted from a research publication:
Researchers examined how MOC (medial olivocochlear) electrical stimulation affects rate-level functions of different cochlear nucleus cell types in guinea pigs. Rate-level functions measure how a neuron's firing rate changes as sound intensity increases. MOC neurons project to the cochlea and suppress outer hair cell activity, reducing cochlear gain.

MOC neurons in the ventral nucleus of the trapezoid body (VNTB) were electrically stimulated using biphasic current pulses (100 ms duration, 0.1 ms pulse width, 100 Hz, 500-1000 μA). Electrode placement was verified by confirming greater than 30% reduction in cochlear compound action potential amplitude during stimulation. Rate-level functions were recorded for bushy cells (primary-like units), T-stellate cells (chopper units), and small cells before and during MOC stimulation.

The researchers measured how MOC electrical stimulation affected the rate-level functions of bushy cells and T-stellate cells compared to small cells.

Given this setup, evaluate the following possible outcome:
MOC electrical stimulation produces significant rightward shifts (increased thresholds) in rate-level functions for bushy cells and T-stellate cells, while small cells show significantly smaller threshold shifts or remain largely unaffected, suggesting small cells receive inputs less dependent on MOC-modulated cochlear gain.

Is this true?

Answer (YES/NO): NO